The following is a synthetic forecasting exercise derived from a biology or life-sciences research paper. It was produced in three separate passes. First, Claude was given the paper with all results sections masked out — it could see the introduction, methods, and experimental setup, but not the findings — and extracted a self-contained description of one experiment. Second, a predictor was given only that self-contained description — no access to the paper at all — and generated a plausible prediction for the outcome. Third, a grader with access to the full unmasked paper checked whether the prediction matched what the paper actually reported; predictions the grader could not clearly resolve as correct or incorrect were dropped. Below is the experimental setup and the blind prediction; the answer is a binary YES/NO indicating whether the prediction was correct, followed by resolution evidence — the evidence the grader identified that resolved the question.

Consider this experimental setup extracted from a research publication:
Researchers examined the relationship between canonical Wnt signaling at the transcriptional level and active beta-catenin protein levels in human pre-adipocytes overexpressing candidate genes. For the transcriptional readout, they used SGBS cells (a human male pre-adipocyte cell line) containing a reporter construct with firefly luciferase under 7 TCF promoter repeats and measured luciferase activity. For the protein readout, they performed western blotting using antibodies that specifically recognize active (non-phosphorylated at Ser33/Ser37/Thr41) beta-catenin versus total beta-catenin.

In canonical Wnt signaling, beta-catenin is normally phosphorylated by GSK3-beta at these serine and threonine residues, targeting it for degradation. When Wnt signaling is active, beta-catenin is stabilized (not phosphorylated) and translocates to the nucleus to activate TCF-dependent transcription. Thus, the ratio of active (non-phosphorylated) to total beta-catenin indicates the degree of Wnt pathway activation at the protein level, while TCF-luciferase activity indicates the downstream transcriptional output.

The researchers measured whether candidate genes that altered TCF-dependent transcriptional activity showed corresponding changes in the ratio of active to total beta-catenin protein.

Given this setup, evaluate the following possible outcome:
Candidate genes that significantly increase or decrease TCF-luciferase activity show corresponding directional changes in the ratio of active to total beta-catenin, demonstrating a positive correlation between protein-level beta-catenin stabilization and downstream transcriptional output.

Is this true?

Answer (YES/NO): YES